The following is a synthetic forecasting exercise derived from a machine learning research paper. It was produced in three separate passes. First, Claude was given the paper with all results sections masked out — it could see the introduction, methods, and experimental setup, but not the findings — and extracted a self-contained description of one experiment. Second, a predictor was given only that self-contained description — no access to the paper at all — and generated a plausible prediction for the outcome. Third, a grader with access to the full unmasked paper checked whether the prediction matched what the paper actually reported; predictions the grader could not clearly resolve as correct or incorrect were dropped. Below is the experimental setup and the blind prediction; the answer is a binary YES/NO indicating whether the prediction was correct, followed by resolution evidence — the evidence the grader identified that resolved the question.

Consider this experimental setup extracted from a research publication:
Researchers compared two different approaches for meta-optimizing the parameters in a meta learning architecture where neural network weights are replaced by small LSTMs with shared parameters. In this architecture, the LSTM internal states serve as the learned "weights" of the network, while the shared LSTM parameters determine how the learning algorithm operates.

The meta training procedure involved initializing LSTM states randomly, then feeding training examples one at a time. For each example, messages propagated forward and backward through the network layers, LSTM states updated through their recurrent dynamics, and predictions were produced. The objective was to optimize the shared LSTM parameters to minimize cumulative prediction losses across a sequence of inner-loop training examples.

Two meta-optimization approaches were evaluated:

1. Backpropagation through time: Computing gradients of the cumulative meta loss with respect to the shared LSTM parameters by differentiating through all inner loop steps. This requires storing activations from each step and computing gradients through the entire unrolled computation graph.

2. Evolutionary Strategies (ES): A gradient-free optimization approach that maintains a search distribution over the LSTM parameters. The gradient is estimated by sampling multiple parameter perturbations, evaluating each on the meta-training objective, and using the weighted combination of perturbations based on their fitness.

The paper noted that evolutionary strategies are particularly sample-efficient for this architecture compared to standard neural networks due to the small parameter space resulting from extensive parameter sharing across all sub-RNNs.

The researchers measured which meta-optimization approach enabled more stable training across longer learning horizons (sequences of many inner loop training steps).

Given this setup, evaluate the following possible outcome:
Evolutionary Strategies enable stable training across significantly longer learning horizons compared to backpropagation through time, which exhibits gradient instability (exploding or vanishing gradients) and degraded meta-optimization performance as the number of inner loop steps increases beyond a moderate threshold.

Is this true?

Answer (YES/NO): YES